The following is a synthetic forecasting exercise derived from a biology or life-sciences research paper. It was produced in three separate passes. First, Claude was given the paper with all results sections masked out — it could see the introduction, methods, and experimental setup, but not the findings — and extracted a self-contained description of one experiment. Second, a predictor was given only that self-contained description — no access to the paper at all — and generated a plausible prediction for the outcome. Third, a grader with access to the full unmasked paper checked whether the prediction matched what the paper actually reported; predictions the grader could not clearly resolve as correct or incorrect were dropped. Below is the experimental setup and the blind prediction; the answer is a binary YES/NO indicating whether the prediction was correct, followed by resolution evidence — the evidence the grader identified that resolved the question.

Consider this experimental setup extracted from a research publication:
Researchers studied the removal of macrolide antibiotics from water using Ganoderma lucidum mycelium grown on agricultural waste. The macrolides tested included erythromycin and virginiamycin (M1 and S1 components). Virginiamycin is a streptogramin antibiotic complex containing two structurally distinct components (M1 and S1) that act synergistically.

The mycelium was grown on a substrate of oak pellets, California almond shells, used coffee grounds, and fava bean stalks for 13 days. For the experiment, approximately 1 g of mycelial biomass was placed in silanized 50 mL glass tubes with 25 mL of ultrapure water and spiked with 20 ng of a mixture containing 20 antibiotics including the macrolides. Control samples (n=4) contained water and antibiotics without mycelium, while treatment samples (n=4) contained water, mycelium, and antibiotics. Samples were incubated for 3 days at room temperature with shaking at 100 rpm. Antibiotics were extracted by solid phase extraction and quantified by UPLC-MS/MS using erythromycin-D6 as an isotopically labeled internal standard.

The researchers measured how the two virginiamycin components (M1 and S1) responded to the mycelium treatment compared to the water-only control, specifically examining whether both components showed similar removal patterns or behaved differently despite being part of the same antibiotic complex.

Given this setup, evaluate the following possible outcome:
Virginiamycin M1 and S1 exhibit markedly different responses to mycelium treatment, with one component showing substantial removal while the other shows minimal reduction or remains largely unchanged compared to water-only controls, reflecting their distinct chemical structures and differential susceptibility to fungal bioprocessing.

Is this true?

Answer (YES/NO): NO